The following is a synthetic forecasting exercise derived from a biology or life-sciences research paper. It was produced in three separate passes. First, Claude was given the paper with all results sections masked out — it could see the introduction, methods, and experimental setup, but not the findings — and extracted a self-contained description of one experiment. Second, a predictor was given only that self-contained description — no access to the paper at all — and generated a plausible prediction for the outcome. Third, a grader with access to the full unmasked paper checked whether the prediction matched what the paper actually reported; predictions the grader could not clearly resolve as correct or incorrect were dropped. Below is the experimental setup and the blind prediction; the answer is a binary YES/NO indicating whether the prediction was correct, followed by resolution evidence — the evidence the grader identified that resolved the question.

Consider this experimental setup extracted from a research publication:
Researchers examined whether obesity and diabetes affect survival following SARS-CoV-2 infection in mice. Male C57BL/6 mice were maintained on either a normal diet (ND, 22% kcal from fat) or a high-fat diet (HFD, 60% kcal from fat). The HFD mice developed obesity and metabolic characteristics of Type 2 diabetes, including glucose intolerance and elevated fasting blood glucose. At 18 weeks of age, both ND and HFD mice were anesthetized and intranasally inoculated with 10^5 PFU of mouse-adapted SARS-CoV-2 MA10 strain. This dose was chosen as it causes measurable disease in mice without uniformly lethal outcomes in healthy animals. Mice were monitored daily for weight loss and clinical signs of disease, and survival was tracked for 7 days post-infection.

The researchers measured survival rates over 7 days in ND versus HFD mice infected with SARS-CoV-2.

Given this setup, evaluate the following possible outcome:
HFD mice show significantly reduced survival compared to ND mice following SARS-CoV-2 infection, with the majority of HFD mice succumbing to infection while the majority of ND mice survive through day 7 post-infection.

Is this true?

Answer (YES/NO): YES